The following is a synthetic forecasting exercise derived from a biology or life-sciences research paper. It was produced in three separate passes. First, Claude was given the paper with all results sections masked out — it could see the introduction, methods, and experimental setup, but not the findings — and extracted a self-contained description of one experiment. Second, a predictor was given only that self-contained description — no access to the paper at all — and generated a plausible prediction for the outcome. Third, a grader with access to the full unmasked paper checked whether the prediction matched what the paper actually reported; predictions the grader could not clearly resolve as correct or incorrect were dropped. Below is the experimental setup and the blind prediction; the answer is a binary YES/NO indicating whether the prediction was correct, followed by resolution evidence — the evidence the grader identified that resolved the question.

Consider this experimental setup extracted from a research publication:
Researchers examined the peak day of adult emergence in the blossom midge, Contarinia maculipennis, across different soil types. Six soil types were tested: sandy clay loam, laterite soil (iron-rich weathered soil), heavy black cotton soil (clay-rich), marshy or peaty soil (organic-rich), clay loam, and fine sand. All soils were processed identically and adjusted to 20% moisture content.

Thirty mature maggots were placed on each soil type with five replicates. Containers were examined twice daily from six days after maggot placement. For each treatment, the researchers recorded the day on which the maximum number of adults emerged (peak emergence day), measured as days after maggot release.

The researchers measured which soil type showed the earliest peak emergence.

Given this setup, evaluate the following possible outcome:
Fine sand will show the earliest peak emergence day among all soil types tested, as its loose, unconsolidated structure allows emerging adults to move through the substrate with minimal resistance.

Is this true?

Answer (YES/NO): NO